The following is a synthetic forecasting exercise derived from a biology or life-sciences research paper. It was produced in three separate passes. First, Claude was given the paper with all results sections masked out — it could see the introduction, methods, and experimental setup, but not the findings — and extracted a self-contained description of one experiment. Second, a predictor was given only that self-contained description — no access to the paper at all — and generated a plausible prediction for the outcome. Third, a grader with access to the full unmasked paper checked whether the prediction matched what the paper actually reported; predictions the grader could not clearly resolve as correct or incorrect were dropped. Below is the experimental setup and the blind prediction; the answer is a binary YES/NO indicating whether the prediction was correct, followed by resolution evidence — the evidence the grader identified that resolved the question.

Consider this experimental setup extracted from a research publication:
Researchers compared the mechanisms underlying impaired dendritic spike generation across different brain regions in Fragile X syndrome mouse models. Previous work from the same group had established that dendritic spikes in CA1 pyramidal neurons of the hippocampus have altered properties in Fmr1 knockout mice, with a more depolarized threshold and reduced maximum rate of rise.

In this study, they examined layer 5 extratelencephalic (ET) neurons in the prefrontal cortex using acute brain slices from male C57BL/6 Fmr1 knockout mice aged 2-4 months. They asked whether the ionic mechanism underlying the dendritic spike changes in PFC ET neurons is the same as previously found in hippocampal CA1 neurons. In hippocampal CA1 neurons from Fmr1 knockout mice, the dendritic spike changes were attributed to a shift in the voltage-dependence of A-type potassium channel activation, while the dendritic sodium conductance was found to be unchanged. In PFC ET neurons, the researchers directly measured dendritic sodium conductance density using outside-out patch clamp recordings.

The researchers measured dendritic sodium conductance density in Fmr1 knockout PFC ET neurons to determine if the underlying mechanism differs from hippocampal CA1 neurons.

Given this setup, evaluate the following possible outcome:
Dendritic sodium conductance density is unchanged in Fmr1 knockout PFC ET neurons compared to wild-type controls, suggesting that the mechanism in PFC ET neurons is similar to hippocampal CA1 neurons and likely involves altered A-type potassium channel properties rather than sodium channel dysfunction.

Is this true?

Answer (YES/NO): NO